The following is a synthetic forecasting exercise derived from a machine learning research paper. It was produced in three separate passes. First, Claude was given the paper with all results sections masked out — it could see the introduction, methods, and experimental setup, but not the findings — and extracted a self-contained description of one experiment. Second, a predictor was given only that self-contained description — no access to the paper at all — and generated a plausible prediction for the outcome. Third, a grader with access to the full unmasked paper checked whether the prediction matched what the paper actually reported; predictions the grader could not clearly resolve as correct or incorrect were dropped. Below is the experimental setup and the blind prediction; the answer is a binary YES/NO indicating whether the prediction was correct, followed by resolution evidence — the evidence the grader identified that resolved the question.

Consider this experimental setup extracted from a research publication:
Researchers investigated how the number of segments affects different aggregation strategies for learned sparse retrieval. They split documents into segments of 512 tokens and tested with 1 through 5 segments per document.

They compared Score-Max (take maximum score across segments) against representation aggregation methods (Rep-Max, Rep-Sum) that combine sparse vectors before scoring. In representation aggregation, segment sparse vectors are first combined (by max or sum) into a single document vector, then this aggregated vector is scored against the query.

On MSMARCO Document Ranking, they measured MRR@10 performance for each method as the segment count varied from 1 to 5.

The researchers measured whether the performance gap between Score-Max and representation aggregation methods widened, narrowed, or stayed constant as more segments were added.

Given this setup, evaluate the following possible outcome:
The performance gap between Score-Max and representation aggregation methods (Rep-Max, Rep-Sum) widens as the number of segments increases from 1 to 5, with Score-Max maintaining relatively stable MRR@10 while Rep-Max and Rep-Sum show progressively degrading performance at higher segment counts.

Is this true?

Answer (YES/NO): YES